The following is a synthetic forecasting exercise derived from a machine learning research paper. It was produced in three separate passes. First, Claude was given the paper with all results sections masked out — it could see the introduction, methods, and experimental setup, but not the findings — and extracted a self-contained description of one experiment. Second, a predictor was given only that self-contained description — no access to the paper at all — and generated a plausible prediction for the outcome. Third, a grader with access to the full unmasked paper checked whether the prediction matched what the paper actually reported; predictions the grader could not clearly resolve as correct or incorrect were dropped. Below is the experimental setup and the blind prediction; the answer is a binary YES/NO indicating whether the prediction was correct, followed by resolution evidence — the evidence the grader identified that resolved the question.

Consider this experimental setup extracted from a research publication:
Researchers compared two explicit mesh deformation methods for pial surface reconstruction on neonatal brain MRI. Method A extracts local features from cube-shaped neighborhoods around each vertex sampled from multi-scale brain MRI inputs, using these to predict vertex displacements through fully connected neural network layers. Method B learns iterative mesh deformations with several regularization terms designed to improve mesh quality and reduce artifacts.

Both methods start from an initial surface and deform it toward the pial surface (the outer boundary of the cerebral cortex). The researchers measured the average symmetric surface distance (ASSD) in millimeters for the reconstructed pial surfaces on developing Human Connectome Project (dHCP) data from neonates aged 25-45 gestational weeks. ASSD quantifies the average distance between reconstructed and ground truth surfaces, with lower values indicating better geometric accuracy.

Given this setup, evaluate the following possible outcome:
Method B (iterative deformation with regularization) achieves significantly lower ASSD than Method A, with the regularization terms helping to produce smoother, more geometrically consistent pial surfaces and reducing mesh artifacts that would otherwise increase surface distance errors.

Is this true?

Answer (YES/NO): NO